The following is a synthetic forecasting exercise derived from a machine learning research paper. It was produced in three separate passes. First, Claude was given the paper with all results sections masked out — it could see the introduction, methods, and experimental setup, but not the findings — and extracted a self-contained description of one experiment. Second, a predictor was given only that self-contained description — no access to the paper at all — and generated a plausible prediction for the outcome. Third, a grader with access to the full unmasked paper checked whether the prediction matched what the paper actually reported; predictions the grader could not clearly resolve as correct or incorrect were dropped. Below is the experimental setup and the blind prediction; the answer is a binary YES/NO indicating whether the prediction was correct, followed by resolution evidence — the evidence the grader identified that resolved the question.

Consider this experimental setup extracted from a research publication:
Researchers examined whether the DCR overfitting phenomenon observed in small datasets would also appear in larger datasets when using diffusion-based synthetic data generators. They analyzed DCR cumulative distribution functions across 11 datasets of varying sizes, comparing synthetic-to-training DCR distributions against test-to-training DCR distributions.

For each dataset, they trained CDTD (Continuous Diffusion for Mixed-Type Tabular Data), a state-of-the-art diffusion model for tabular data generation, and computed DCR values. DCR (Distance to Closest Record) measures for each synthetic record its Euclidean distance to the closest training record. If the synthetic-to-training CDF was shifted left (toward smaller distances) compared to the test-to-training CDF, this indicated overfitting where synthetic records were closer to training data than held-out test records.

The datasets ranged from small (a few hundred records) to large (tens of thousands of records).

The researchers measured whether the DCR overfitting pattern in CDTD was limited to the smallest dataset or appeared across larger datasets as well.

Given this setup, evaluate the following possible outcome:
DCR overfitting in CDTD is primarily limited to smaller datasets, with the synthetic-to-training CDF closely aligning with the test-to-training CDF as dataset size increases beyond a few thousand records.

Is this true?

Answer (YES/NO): NO